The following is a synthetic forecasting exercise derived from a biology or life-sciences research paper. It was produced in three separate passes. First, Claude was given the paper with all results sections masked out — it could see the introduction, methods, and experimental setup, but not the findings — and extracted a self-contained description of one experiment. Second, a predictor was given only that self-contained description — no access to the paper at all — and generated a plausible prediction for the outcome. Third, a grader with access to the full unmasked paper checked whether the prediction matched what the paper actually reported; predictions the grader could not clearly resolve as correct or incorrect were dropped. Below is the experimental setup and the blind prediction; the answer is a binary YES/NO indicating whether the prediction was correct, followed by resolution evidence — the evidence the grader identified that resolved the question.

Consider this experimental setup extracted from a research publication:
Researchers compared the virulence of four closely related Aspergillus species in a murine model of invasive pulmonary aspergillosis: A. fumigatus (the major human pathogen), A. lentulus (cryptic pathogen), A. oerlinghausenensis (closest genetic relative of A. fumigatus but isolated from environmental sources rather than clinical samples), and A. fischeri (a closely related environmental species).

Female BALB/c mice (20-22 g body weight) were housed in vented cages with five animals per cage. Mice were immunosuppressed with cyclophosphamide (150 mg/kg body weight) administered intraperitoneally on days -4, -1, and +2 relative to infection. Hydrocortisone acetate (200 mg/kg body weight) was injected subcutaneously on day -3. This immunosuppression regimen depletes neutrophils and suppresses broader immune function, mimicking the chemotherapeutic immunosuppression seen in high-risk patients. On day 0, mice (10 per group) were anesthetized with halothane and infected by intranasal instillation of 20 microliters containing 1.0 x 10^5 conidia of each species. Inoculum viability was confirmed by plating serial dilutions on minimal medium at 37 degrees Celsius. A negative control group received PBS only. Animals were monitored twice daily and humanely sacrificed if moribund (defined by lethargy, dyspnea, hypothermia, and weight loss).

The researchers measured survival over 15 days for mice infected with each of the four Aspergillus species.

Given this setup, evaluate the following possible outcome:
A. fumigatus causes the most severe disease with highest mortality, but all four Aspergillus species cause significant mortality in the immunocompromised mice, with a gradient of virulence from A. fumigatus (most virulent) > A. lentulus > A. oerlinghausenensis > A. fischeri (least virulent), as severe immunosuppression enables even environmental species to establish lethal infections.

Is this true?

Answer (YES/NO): NO